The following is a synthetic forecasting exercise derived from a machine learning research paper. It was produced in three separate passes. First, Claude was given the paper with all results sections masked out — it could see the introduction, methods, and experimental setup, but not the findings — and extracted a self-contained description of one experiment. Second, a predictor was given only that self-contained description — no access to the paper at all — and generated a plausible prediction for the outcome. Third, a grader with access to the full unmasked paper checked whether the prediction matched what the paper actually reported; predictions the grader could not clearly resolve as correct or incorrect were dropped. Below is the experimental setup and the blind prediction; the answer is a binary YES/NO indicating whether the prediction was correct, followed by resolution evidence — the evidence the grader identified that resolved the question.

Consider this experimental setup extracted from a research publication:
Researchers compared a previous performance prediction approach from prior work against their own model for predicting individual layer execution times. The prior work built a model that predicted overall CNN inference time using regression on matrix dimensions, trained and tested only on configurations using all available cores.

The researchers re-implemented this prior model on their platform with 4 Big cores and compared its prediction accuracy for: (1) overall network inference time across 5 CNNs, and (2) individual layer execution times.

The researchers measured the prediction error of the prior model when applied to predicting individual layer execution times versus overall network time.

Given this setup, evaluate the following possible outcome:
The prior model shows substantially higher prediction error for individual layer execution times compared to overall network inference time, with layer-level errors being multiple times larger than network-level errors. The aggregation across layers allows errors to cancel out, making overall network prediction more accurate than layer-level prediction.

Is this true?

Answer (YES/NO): YES